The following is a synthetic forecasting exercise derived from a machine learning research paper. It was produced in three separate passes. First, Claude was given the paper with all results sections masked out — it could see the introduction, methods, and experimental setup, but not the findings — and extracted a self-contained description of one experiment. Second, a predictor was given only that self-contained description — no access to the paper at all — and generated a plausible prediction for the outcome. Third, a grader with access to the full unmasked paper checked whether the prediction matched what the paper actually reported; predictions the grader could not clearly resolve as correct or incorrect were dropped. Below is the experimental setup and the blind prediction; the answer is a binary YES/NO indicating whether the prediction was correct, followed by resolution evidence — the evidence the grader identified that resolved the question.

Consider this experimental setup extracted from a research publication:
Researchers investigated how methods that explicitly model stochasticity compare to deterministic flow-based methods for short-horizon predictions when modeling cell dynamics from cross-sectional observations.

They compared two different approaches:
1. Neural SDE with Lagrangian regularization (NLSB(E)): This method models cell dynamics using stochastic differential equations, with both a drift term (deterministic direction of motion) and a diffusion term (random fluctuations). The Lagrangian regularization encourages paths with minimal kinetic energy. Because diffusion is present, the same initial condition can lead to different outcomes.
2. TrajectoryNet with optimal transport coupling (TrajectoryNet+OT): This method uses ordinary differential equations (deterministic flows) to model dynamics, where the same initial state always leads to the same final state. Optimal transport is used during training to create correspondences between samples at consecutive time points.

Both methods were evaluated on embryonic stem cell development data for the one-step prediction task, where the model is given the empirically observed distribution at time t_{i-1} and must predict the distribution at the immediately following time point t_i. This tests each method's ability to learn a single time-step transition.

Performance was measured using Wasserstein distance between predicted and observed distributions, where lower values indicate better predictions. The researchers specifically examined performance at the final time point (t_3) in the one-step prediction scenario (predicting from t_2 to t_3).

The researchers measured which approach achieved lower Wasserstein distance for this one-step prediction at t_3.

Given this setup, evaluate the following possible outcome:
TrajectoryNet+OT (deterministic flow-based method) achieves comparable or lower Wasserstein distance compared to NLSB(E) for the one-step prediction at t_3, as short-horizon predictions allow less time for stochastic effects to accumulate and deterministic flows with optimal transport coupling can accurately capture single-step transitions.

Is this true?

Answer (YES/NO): NO